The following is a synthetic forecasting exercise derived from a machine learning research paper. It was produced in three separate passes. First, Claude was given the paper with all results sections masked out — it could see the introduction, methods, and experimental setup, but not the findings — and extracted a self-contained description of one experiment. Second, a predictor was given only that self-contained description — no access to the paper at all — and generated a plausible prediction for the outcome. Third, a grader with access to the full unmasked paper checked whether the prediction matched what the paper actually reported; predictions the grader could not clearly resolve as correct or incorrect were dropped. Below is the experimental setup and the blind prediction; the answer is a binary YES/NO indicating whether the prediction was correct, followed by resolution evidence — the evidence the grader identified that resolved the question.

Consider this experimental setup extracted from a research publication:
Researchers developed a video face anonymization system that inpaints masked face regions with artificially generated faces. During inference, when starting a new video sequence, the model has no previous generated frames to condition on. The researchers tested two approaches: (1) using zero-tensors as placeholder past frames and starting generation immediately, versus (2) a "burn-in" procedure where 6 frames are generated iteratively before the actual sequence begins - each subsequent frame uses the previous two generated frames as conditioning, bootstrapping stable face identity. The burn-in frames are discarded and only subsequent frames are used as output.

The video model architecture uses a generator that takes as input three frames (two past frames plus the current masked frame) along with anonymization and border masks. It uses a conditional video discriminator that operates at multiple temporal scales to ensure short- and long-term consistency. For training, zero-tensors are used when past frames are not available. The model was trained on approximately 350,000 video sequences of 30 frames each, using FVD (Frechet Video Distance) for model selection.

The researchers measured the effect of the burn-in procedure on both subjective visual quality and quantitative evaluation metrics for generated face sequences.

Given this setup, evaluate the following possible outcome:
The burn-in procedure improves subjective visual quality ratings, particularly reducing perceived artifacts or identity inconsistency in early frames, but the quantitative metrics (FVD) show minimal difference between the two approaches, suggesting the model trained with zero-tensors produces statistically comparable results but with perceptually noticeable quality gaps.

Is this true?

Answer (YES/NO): NO